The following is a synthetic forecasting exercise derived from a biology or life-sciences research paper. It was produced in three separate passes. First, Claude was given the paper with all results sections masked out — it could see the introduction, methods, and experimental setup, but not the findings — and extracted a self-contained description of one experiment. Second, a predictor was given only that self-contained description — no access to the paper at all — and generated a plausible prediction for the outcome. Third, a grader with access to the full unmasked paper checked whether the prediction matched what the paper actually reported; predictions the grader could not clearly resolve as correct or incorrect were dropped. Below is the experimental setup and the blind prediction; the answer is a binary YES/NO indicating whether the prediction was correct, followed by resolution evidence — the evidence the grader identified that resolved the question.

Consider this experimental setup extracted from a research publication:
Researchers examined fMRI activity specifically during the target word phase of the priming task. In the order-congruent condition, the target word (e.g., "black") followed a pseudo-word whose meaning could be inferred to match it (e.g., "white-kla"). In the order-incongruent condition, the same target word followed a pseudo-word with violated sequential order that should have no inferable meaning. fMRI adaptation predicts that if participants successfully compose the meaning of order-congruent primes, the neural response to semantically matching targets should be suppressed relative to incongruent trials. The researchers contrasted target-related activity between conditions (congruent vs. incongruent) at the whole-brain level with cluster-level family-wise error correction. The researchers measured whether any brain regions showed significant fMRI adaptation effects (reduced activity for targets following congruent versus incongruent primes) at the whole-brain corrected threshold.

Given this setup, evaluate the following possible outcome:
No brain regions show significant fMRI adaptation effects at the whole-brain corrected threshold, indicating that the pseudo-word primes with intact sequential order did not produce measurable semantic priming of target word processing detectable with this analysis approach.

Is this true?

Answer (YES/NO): NO